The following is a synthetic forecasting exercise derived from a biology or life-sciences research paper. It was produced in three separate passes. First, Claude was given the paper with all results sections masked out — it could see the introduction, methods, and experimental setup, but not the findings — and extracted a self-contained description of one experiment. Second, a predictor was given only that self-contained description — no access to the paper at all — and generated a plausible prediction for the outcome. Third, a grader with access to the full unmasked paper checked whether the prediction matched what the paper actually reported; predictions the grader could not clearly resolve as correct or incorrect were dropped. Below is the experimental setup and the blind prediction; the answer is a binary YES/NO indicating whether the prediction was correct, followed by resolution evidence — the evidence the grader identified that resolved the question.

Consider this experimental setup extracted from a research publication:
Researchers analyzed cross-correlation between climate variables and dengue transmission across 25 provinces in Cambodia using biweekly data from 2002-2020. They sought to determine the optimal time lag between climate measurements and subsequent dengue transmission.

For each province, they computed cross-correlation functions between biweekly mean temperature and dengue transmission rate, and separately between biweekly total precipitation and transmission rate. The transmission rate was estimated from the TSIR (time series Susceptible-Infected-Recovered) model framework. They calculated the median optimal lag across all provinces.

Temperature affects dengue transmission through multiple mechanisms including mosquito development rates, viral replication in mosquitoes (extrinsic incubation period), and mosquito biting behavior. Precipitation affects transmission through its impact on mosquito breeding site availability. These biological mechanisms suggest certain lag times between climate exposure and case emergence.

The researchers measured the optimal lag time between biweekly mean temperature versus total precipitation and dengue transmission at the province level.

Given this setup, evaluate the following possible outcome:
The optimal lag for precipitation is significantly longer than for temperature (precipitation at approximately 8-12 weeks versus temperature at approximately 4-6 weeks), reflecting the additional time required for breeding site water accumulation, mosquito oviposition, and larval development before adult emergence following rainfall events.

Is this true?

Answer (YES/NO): NO